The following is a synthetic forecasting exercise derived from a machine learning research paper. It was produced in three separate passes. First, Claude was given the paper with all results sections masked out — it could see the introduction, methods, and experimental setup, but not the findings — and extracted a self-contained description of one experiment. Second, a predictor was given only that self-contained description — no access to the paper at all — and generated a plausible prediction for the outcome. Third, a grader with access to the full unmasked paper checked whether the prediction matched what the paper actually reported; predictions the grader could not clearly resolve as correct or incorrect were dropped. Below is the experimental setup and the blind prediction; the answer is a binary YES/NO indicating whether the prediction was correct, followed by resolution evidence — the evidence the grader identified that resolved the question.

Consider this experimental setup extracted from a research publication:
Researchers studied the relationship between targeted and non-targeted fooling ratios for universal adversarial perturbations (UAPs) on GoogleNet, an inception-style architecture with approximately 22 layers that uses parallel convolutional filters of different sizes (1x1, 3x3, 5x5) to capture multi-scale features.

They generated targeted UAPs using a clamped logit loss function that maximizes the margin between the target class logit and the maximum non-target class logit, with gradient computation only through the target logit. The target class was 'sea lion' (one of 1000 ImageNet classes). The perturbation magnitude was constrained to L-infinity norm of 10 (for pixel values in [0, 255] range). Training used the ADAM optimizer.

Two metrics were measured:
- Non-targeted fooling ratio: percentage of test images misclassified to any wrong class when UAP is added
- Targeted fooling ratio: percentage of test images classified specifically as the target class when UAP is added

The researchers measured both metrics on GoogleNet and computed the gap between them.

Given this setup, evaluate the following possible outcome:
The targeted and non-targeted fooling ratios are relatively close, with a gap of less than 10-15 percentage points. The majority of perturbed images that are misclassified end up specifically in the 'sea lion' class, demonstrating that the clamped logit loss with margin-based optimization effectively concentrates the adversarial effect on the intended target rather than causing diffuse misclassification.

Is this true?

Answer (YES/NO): NO